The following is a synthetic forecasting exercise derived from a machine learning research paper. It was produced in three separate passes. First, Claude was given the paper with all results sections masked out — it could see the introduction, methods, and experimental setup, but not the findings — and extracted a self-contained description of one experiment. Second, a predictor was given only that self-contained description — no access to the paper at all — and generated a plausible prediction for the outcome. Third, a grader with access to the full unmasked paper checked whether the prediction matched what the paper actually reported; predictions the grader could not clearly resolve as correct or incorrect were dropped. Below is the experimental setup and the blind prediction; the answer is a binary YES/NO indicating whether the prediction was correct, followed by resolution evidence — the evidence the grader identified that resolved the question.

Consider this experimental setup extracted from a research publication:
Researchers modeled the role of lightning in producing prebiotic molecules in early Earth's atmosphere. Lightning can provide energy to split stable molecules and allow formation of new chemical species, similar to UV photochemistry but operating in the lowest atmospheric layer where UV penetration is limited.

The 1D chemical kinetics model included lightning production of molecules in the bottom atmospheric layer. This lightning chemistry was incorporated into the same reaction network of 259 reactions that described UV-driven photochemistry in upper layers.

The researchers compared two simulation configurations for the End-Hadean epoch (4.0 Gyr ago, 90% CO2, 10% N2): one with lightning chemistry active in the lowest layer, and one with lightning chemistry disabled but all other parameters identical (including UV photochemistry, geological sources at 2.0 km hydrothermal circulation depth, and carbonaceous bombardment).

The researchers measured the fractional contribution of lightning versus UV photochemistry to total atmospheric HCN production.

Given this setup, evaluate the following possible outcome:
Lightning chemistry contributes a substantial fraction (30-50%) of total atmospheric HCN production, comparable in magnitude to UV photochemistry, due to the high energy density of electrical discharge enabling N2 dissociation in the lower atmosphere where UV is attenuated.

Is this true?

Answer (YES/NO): NO